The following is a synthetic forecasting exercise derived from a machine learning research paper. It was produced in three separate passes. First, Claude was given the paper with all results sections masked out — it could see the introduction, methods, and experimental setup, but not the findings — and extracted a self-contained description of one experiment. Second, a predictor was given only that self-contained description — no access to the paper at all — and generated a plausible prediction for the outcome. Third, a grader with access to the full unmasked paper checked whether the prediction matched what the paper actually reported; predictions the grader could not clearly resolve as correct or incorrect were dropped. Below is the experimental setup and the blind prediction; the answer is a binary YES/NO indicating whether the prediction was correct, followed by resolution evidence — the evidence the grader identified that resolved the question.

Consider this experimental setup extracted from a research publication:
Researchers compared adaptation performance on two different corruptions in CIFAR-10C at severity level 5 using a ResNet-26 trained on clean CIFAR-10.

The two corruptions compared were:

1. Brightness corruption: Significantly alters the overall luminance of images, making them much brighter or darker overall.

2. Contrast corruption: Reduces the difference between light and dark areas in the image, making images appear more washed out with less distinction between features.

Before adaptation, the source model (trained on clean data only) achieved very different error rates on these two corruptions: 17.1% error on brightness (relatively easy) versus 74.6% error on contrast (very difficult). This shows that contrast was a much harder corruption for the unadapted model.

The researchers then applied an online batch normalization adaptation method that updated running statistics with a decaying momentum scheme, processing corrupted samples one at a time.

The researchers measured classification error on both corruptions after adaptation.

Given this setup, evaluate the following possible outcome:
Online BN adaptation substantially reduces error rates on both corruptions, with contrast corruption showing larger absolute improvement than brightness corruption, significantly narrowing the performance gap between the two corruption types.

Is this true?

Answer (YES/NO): YES